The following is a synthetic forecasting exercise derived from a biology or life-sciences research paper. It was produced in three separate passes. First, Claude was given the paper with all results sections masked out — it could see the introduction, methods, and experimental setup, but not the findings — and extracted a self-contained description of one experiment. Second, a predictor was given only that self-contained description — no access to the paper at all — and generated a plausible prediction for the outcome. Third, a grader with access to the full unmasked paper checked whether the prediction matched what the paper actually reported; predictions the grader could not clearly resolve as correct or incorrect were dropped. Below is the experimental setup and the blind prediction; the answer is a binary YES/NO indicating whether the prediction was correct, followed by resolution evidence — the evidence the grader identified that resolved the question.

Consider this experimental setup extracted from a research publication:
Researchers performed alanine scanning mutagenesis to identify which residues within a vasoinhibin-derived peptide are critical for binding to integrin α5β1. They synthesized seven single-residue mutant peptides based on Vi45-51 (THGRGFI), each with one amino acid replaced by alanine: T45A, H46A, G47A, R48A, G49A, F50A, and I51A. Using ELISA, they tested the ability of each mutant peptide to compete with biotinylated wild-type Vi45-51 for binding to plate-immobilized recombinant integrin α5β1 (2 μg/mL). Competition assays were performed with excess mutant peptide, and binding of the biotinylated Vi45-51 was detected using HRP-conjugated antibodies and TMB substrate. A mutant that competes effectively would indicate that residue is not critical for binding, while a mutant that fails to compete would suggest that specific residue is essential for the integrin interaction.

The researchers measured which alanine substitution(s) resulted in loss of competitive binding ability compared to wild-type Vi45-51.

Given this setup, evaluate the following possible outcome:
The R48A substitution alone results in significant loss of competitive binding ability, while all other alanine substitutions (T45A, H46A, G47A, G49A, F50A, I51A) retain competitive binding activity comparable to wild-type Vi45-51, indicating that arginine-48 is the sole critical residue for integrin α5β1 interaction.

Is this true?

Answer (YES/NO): NO